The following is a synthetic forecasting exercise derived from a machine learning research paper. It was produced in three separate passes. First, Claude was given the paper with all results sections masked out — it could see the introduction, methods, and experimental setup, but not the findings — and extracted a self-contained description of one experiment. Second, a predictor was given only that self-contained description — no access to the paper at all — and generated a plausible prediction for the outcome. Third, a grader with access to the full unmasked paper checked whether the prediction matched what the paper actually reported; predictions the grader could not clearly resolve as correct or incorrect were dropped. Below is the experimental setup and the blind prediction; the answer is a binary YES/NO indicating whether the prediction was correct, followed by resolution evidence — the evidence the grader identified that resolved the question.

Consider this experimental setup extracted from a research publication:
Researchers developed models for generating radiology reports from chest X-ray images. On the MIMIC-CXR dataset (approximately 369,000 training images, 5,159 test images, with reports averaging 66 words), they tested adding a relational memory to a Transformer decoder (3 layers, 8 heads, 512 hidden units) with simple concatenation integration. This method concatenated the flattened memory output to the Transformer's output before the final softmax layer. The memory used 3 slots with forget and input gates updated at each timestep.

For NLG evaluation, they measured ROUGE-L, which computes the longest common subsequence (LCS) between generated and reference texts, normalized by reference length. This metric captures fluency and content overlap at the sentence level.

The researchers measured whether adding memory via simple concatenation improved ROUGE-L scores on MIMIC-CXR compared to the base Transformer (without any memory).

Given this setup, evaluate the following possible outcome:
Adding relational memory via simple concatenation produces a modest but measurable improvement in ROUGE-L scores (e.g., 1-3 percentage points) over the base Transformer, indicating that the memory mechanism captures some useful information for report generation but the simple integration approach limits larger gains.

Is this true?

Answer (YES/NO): NO